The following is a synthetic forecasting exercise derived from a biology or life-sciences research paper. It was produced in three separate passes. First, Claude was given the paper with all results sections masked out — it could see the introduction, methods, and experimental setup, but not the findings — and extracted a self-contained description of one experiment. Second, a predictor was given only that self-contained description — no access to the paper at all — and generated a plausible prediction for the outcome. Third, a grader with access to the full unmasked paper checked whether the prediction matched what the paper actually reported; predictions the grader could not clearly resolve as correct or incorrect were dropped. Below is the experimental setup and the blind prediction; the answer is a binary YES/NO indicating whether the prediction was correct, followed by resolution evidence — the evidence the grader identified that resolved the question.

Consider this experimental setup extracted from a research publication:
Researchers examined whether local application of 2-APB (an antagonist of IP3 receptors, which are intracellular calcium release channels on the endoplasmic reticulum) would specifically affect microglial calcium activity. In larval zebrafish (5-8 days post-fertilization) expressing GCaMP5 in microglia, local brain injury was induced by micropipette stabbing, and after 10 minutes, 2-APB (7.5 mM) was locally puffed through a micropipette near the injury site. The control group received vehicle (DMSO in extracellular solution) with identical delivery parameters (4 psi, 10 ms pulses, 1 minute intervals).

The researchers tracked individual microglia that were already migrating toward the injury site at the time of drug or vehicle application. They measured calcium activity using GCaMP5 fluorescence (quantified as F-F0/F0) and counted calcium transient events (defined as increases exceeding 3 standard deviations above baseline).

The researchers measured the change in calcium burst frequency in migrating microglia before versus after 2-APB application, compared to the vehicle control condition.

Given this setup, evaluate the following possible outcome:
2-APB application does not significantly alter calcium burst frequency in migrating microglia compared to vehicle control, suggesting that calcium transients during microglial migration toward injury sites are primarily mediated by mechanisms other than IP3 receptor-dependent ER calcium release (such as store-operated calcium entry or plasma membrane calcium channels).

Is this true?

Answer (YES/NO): NO